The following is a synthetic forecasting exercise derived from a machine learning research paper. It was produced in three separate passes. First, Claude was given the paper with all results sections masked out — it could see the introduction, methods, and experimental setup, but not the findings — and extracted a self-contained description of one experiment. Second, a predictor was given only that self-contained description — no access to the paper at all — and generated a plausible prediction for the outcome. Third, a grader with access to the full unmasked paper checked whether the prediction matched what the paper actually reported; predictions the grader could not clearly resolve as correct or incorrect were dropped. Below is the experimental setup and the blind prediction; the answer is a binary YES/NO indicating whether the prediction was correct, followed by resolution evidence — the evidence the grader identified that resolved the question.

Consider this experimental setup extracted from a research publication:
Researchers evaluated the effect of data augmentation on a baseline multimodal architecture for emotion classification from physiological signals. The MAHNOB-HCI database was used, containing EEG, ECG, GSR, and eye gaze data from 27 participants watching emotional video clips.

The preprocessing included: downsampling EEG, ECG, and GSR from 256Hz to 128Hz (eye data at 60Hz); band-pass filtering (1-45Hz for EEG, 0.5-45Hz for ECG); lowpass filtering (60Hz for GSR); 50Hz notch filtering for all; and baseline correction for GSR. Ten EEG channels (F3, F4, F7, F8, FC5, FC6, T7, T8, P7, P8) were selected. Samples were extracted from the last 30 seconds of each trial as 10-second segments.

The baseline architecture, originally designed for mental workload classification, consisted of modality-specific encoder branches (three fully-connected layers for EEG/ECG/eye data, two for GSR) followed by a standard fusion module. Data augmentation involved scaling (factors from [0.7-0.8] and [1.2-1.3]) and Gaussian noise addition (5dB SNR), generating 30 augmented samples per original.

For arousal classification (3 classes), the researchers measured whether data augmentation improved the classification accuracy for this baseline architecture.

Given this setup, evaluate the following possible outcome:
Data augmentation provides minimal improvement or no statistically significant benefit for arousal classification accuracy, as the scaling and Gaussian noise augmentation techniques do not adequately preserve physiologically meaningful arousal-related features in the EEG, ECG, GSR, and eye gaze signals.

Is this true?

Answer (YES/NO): YES